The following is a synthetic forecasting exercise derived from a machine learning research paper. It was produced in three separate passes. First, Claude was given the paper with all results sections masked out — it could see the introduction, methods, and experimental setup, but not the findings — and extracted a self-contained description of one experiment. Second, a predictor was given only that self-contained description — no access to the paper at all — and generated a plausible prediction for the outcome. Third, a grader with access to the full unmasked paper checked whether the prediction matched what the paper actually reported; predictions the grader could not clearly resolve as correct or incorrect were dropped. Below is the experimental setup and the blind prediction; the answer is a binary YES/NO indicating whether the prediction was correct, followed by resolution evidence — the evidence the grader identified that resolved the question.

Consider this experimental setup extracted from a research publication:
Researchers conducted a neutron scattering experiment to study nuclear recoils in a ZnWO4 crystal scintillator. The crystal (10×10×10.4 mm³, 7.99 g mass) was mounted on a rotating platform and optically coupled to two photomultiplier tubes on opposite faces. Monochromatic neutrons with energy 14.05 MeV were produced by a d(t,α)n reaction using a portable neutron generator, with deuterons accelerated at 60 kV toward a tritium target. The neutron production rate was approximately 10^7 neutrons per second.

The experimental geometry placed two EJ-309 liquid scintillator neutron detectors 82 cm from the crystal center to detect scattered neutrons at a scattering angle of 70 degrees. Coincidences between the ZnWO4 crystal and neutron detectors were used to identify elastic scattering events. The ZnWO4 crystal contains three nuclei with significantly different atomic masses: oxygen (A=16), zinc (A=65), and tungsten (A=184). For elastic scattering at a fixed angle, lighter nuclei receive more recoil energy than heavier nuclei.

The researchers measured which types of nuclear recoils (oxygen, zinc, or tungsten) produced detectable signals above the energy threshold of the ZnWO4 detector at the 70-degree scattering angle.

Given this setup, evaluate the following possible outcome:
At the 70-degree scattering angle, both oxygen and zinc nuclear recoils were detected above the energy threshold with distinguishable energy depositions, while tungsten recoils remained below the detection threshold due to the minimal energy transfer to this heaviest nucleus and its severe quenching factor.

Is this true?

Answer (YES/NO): NO